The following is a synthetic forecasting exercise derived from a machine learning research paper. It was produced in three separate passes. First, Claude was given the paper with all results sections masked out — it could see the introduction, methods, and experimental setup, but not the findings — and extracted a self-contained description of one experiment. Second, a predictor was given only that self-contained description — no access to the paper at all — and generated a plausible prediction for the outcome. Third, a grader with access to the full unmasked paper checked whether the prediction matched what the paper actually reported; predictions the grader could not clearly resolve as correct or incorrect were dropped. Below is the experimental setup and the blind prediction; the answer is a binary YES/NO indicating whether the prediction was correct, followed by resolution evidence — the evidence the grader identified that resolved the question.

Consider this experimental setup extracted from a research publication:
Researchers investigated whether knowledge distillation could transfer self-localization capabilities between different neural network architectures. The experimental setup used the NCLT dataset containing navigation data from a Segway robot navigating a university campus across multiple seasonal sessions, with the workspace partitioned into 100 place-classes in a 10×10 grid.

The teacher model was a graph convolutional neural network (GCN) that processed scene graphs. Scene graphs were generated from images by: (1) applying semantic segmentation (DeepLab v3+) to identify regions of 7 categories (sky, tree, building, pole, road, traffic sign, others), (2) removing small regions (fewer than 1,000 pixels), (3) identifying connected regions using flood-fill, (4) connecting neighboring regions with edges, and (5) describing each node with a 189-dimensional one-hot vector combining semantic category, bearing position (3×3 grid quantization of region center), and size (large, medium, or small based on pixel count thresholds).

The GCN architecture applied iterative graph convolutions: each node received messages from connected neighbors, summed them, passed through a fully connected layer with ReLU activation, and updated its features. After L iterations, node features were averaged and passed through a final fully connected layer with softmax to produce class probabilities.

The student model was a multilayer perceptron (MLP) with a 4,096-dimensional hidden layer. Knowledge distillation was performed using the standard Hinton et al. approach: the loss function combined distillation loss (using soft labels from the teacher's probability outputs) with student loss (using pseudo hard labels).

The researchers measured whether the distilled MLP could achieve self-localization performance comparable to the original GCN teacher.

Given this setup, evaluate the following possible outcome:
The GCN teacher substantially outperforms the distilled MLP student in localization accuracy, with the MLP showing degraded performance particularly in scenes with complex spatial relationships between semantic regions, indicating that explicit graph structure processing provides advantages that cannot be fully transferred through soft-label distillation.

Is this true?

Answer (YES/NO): NO